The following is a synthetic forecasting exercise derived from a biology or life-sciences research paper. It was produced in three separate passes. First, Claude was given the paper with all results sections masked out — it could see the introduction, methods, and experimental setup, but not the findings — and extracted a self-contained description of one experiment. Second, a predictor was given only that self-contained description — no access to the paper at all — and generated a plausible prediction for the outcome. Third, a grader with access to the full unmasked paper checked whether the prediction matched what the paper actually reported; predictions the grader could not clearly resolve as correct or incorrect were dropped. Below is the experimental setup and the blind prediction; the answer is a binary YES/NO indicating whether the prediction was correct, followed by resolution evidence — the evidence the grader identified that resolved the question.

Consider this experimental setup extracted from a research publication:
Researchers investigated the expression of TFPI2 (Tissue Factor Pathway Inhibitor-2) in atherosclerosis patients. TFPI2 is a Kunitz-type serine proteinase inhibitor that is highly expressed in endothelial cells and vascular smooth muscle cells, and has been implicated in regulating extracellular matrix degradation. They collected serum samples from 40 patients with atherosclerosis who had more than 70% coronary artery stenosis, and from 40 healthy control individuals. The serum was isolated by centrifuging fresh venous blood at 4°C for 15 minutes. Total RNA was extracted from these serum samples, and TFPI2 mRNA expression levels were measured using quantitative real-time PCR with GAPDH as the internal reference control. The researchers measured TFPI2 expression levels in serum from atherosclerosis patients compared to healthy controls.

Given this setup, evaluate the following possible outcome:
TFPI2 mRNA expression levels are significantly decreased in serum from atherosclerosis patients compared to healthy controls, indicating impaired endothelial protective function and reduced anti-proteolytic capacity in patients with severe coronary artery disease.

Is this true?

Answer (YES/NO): YES